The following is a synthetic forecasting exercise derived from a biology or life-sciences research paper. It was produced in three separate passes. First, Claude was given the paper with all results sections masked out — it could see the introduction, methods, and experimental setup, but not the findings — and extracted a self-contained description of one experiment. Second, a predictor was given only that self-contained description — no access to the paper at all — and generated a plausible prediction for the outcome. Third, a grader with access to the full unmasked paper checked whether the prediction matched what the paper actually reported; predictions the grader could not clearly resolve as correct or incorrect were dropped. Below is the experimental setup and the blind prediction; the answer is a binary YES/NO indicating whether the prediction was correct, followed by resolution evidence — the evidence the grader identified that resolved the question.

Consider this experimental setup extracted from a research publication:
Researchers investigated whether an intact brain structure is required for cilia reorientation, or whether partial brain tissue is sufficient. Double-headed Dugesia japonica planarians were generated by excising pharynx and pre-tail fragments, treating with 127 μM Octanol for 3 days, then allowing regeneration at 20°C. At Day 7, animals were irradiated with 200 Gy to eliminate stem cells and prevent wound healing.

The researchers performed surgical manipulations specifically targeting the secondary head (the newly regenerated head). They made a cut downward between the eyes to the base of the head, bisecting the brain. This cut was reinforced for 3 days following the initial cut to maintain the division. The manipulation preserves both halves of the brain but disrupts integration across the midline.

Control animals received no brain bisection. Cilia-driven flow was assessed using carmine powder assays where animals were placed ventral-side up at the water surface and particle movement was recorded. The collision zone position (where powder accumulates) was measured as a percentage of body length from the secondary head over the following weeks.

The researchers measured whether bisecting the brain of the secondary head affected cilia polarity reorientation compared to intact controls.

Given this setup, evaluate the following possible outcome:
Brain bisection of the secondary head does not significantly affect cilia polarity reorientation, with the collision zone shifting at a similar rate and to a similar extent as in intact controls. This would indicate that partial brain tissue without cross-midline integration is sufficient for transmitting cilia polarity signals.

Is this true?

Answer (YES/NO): NO